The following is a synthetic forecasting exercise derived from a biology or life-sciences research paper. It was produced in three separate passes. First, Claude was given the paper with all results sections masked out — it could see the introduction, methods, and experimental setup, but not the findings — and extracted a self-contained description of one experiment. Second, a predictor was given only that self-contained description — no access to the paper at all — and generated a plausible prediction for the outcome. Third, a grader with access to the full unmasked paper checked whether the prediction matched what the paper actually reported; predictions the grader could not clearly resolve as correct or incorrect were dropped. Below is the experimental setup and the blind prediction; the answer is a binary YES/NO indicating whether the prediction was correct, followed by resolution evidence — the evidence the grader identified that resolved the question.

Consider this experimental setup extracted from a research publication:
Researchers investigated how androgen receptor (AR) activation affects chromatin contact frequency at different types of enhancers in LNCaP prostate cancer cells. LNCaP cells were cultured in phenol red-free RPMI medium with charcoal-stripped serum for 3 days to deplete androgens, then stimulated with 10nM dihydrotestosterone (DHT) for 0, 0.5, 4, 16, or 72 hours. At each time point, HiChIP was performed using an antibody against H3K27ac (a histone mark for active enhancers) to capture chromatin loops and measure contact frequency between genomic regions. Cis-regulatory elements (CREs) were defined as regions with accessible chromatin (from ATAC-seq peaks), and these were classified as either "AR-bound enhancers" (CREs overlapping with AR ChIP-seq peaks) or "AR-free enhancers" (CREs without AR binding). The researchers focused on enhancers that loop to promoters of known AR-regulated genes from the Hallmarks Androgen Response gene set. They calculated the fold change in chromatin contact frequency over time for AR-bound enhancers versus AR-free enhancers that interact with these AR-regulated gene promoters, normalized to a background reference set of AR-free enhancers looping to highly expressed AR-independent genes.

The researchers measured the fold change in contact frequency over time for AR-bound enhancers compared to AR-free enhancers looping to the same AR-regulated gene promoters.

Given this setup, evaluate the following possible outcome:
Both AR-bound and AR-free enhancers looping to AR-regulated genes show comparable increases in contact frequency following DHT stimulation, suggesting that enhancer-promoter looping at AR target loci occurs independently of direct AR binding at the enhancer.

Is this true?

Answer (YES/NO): NO